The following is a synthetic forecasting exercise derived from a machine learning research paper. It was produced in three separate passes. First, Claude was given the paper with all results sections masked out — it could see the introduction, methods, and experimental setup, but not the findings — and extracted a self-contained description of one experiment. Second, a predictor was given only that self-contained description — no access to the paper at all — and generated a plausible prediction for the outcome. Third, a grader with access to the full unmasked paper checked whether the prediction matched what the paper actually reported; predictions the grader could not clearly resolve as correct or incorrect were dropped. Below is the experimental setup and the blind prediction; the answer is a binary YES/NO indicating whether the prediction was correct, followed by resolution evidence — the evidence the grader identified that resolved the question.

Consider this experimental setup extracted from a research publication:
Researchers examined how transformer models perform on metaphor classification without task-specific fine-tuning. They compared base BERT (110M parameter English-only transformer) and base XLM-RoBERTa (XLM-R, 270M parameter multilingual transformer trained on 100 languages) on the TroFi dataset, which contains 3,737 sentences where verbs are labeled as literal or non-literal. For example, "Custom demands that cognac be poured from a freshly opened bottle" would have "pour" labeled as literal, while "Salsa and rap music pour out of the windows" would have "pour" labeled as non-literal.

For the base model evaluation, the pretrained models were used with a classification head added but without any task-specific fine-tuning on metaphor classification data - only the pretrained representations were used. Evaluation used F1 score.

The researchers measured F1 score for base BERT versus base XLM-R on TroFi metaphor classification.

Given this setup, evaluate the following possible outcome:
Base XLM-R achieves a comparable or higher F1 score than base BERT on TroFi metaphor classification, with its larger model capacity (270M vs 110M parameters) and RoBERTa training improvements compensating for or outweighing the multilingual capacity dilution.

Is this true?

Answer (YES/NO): YES